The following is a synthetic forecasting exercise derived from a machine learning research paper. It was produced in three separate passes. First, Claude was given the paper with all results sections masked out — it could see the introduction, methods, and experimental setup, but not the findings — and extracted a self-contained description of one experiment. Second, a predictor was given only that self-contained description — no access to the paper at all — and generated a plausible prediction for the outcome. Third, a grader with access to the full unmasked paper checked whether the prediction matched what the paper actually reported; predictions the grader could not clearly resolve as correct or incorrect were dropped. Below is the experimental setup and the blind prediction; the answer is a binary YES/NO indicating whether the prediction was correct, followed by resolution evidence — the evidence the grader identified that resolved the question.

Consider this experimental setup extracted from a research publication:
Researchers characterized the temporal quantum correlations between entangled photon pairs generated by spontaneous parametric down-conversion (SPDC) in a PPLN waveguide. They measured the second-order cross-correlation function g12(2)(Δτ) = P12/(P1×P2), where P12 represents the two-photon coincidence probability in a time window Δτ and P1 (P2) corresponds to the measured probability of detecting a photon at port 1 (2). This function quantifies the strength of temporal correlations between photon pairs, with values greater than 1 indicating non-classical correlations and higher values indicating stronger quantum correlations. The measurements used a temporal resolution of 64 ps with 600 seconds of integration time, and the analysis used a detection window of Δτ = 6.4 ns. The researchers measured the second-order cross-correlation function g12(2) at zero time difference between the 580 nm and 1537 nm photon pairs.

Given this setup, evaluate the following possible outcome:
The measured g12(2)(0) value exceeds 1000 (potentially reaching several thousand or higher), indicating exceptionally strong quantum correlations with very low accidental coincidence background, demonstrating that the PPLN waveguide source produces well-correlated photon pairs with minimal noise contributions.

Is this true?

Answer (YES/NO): NO